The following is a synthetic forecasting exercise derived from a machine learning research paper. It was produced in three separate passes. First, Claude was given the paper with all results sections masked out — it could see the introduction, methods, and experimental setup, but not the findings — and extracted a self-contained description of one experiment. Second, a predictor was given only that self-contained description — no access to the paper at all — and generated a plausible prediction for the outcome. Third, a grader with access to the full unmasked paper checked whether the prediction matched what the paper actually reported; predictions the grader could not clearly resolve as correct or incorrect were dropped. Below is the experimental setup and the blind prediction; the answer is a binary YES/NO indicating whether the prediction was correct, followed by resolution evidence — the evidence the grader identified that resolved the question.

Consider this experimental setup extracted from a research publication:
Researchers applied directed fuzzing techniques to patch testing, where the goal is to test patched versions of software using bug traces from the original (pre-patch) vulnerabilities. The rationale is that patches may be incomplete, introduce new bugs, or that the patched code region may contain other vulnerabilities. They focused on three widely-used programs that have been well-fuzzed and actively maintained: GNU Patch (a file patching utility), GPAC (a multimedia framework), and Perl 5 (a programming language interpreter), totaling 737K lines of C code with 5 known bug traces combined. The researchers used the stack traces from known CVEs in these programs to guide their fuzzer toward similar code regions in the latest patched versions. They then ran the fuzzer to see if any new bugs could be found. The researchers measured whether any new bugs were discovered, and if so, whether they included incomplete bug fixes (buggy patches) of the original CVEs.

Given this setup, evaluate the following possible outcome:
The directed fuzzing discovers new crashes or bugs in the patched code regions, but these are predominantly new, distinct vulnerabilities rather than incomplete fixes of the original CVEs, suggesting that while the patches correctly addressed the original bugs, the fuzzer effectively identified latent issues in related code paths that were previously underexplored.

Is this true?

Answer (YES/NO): NO